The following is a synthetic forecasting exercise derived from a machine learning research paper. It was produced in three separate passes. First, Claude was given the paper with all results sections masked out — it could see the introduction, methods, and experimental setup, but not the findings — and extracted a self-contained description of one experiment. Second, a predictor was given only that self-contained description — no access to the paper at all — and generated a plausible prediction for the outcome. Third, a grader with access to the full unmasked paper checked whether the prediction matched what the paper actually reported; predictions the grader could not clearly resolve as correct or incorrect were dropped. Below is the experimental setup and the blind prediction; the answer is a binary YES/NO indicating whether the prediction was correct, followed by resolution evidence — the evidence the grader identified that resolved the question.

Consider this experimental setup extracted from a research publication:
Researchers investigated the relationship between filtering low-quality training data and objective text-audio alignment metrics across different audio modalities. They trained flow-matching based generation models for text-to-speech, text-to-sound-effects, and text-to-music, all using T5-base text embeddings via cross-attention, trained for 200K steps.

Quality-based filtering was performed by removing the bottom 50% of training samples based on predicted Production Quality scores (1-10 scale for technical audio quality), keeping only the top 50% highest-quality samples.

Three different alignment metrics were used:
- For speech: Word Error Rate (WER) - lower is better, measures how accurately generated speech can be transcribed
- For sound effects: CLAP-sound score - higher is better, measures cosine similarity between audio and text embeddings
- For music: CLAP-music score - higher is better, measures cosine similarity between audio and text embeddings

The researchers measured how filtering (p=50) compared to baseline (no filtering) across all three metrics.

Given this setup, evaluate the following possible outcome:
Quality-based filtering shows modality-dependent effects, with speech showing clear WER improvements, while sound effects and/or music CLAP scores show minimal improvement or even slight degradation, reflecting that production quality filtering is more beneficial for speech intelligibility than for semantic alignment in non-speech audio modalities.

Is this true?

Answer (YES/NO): NO